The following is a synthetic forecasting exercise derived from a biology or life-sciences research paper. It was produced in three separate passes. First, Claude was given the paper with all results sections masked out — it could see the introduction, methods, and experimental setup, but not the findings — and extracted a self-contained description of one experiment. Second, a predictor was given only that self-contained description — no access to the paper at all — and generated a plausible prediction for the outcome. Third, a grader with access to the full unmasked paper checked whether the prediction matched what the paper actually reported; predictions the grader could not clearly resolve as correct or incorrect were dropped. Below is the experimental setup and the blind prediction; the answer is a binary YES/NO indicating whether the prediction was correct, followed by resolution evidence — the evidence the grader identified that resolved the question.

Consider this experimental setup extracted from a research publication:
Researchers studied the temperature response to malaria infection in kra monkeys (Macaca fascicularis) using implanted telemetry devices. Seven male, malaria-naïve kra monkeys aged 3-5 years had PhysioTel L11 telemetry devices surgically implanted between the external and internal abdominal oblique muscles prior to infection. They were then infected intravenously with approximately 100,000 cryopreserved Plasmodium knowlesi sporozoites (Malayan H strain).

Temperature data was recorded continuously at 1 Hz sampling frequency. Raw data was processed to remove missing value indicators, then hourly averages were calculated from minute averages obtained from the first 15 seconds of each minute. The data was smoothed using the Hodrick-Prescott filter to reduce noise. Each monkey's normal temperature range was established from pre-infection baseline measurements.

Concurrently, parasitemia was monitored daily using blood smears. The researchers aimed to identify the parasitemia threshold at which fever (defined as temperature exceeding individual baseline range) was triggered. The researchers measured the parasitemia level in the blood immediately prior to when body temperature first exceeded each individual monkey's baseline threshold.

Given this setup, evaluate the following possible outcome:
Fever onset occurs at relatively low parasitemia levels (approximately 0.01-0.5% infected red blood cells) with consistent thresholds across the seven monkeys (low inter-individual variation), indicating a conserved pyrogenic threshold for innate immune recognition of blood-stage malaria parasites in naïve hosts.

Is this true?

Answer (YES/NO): NO